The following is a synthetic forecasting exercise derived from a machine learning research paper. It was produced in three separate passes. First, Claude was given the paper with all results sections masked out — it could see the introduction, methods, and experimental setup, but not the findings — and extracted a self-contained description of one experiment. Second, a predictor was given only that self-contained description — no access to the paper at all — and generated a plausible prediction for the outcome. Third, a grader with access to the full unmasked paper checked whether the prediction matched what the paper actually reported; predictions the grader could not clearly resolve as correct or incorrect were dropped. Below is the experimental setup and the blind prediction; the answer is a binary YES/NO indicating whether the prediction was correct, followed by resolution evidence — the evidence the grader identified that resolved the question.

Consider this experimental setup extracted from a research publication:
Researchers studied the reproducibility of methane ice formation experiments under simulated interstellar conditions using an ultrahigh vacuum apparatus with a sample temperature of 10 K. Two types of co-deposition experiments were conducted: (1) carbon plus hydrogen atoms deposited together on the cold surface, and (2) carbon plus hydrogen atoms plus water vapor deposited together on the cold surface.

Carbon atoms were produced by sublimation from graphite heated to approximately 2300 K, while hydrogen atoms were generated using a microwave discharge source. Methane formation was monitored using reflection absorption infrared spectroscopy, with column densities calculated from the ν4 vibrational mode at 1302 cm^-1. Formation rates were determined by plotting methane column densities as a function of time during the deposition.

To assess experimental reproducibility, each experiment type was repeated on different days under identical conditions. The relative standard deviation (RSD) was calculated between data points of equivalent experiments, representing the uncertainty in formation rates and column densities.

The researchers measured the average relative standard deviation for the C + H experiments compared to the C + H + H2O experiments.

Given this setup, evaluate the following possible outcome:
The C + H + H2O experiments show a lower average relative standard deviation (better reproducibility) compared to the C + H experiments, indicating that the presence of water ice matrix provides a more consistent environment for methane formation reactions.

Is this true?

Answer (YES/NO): YES